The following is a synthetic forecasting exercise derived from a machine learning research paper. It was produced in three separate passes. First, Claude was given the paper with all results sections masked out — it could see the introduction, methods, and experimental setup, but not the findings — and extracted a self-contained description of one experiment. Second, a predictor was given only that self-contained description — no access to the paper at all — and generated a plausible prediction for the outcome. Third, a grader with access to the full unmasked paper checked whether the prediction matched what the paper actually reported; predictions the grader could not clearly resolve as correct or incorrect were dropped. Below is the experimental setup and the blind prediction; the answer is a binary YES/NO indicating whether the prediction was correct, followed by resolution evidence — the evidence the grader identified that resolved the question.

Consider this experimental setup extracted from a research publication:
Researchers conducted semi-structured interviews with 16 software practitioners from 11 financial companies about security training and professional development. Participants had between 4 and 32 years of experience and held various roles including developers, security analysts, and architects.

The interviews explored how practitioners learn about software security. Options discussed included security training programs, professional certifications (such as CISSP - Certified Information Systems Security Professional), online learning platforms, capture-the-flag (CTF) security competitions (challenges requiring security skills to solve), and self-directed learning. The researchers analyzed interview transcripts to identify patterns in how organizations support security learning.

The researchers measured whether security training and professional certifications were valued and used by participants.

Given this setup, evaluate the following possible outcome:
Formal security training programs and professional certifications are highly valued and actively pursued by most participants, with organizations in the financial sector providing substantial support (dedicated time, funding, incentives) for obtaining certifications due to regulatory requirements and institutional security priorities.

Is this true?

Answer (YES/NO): NO